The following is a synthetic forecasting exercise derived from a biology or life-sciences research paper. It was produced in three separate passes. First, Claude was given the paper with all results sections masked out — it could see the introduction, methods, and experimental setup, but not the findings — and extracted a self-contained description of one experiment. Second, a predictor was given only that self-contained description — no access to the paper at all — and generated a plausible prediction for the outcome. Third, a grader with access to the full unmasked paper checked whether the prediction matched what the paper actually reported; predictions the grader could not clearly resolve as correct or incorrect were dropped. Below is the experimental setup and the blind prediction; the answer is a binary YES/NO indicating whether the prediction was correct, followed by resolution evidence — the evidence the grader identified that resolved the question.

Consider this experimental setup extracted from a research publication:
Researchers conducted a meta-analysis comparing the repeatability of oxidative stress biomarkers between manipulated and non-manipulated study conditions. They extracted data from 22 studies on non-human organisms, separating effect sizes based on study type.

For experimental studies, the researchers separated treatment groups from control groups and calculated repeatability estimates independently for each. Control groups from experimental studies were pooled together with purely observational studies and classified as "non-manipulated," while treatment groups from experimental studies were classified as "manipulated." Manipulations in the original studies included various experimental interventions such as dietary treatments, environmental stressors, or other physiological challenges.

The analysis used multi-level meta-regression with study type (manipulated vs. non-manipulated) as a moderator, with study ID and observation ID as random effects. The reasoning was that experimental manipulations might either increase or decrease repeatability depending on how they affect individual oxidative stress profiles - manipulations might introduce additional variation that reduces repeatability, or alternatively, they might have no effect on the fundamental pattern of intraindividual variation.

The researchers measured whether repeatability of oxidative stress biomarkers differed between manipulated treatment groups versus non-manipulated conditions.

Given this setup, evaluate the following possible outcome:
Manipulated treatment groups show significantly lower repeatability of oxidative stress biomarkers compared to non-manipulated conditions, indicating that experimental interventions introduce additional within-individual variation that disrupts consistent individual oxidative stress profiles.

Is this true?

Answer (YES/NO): NO